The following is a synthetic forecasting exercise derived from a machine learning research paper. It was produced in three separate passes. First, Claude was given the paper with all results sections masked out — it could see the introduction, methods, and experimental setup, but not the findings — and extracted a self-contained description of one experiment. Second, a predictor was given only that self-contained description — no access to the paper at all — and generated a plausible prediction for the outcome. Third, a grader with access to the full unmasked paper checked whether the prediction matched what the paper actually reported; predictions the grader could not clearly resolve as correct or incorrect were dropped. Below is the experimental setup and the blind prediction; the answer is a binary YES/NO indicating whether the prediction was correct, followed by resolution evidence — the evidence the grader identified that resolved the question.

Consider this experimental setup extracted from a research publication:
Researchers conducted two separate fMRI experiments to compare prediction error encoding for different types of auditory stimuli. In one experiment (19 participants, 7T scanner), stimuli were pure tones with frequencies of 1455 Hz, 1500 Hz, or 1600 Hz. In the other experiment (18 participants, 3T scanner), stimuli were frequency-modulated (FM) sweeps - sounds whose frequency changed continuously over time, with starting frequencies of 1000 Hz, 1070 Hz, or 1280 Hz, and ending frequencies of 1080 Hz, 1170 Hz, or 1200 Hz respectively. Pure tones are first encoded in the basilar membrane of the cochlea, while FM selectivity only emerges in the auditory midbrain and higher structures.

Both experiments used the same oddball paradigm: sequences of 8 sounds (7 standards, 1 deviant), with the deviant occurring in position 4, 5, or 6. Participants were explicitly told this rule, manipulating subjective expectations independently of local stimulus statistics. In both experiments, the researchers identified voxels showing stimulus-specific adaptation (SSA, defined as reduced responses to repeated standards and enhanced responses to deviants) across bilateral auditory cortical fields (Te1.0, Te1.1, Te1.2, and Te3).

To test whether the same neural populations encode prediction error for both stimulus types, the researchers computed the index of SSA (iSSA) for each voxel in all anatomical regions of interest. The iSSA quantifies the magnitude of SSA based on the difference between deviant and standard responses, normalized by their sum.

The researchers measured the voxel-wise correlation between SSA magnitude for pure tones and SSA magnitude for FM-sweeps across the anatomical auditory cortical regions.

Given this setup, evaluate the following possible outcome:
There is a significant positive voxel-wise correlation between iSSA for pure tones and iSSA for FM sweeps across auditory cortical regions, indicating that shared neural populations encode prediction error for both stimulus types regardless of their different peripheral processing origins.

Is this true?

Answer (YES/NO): NO